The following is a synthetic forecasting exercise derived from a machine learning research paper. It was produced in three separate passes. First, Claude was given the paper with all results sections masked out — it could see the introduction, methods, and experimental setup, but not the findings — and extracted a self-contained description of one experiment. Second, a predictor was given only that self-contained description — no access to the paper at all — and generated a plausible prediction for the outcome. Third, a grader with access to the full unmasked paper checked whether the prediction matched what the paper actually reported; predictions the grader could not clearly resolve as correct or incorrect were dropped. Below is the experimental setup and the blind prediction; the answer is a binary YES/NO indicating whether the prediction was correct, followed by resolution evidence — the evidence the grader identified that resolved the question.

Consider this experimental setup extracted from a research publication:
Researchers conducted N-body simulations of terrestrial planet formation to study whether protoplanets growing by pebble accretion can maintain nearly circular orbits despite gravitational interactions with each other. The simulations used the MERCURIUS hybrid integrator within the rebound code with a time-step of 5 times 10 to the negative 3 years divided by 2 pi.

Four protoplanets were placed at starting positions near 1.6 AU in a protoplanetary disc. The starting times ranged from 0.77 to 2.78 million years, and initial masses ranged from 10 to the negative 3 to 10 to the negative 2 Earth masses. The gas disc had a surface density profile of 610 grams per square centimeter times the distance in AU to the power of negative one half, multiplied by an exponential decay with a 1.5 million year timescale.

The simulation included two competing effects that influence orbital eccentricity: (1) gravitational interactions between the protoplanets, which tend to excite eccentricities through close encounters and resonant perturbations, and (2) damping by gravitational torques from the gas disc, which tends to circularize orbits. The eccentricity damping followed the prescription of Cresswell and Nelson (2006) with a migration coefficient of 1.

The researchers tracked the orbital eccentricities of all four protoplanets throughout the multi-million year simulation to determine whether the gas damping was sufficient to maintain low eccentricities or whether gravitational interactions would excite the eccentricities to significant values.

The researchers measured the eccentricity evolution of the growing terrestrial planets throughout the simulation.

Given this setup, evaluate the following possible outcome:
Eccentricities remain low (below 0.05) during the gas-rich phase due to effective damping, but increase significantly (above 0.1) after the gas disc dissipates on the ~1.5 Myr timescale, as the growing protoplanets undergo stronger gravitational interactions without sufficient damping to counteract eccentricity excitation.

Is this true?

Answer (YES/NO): NO